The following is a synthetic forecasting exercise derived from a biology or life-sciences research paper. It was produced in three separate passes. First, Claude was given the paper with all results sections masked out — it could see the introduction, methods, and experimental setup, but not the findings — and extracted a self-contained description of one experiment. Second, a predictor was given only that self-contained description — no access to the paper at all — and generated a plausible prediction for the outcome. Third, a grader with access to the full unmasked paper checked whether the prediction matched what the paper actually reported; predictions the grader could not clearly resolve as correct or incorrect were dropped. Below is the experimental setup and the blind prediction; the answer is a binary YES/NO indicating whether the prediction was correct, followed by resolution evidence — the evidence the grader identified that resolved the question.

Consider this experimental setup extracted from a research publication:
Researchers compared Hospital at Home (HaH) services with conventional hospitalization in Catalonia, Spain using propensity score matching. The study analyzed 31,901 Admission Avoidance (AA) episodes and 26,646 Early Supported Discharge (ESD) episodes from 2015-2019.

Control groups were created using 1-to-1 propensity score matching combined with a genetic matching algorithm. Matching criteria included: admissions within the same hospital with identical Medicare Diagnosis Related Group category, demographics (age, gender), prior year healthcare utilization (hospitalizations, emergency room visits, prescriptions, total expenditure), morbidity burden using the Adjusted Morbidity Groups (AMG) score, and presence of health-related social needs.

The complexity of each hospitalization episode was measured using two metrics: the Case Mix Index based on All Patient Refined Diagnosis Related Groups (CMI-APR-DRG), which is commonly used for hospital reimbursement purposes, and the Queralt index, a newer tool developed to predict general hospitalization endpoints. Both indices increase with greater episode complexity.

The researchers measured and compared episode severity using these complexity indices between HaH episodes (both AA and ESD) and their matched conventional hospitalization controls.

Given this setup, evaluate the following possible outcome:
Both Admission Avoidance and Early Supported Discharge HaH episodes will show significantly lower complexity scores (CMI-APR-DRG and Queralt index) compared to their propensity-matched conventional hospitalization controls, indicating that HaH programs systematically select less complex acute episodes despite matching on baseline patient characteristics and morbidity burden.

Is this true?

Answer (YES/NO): YES